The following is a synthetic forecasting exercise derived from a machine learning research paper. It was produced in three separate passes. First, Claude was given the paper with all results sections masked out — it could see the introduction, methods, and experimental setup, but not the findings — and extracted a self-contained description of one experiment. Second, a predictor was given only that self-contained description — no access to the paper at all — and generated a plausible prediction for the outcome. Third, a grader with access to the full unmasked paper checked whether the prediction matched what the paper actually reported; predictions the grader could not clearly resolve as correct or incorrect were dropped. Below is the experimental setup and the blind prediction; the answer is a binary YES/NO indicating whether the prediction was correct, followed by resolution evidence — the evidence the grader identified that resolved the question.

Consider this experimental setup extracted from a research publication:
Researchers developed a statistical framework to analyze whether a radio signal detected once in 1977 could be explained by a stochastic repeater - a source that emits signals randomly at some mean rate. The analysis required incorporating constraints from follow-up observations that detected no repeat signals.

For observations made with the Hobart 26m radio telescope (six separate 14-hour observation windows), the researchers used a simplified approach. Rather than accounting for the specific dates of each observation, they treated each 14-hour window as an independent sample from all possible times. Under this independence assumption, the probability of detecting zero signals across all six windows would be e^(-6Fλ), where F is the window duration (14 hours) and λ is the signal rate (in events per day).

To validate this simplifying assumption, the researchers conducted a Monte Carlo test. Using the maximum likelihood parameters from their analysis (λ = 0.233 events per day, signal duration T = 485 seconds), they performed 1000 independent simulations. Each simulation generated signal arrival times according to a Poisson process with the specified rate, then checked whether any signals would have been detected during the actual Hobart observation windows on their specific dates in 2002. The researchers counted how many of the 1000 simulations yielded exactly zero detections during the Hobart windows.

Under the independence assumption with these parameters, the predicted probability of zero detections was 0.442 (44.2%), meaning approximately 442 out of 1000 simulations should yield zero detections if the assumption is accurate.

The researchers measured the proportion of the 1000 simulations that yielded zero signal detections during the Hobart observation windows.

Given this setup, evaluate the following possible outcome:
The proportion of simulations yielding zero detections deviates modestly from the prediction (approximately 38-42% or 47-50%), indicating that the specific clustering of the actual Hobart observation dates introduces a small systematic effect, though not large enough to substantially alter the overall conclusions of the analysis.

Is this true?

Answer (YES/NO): NO